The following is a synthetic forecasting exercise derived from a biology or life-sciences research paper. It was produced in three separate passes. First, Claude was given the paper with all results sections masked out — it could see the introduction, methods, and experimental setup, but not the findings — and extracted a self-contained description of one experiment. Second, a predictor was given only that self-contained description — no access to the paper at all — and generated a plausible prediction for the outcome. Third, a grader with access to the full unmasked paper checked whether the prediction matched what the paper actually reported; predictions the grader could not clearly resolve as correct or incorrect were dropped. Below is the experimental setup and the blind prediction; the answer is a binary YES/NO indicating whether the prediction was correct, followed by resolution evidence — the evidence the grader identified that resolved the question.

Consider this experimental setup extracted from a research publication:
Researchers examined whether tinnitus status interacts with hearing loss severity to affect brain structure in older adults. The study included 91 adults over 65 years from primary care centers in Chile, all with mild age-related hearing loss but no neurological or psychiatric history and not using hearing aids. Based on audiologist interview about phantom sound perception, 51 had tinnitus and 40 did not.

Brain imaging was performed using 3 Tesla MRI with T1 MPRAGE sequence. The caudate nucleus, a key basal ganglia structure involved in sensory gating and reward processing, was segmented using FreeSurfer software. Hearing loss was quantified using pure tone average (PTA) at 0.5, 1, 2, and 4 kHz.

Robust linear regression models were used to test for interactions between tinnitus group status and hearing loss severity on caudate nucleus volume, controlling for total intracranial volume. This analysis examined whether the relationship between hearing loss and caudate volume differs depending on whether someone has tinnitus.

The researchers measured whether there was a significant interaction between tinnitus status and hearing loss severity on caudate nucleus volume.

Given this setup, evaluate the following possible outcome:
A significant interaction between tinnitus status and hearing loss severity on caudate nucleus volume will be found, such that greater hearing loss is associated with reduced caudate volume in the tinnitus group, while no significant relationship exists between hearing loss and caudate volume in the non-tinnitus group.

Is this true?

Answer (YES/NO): NO